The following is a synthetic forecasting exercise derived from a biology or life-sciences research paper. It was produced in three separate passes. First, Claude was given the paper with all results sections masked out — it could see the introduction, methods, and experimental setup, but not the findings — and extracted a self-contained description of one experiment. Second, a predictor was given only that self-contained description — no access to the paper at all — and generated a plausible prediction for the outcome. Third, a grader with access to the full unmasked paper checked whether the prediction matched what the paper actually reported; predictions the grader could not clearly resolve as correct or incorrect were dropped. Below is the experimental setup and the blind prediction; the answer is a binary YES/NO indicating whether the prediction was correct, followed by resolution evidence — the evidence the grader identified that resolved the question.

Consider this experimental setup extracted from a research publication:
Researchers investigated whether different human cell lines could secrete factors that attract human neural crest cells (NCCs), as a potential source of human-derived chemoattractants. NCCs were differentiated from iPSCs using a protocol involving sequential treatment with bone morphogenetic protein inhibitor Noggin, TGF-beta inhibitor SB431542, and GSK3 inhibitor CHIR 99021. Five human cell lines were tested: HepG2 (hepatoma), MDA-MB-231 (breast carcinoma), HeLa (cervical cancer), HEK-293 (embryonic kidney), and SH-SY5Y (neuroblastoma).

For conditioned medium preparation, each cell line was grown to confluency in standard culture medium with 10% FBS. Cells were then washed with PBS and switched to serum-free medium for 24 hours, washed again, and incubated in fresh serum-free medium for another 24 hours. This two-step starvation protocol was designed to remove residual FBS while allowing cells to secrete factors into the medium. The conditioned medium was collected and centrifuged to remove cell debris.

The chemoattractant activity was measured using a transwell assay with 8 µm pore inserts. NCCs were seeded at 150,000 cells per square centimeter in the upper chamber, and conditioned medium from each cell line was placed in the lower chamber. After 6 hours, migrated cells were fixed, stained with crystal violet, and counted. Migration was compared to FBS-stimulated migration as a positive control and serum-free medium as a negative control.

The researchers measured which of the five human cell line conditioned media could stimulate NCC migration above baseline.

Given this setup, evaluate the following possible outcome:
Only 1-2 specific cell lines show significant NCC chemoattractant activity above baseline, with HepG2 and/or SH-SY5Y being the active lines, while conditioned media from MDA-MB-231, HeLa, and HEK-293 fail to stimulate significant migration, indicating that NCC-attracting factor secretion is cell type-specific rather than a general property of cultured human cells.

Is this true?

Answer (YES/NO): NO